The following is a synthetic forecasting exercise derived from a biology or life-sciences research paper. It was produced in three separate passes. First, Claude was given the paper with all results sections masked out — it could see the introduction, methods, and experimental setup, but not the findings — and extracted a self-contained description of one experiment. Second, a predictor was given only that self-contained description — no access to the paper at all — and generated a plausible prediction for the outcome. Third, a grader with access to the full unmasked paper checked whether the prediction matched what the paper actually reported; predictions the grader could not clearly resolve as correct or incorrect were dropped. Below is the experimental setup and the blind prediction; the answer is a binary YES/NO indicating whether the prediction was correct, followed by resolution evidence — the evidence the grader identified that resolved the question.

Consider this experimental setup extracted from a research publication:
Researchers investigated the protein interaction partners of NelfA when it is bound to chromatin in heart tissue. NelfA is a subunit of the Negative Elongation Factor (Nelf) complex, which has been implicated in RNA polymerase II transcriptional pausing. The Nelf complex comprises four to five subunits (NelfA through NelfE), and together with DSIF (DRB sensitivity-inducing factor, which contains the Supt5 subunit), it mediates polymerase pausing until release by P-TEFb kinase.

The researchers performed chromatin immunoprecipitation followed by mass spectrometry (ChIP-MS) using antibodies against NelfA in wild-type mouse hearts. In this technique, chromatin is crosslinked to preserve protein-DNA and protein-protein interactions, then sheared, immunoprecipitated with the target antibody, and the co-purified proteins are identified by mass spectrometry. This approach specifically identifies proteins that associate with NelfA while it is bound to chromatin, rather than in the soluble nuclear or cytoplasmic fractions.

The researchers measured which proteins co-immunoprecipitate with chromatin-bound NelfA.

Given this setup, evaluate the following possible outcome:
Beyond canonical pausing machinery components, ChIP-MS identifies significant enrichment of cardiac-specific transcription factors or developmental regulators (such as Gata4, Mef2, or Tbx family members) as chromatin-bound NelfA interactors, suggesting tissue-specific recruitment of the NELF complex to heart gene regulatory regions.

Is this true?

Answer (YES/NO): NO